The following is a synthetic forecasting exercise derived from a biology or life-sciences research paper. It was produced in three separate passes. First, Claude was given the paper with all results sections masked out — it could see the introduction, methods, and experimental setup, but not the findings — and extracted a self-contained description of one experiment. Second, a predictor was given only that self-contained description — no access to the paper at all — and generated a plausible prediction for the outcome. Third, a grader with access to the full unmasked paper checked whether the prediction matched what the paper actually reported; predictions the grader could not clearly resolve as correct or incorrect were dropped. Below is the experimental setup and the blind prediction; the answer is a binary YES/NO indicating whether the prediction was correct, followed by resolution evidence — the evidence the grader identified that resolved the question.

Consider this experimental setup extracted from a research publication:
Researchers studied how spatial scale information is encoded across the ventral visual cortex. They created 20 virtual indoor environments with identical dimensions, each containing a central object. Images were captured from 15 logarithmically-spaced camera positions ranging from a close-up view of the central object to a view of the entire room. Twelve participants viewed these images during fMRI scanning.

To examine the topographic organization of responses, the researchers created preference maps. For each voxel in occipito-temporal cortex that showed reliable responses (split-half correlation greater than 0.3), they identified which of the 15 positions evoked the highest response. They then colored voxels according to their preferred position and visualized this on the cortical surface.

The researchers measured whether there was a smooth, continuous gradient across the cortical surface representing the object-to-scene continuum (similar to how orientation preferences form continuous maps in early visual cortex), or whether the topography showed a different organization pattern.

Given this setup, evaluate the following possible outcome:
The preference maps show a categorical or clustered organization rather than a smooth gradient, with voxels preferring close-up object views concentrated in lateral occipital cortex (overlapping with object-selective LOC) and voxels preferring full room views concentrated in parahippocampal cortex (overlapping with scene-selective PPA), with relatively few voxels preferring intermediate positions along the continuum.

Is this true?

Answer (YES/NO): YES